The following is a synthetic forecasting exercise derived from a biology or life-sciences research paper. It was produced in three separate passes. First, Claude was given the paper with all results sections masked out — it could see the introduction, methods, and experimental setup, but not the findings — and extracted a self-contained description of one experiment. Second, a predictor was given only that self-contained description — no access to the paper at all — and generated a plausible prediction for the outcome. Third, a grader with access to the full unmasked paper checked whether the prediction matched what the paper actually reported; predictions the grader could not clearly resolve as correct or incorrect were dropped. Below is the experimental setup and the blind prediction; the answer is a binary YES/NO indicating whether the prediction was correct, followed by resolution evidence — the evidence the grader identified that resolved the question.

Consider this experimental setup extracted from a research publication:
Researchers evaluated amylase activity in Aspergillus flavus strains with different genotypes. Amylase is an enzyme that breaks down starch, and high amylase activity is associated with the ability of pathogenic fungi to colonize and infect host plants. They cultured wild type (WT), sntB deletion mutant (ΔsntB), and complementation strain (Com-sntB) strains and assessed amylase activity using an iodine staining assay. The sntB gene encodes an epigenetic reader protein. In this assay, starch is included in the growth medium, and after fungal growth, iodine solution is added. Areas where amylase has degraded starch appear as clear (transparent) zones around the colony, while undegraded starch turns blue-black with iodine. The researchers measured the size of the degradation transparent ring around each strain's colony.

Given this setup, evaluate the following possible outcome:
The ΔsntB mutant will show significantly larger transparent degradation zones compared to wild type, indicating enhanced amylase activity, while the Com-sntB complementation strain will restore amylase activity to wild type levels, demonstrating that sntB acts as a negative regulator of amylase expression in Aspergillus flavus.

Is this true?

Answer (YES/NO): NO